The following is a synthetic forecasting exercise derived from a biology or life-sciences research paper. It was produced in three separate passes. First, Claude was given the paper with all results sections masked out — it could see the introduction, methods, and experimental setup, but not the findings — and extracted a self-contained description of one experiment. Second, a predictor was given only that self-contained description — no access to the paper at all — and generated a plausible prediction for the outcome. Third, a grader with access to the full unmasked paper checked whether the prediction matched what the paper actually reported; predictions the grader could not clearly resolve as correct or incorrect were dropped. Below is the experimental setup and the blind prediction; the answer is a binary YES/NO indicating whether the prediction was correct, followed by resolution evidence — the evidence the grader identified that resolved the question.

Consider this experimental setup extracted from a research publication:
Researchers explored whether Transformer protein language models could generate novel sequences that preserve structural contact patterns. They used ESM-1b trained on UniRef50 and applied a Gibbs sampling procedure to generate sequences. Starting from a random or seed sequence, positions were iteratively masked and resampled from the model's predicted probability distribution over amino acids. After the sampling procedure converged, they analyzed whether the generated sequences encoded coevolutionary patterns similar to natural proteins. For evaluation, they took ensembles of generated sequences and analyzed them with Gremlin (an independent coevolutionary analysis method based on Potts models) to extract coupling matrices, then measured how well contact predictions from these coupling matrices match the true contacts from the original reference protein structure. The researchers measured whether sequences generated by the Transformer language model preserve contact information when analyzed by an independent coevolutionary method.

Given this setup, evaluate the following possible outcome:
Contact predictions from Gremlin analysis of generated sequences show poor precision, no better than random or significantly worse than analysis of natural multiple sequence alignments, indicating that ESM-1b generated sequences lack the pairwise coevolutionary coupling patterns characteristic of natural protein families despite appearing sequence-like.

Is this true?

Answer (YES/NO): NO